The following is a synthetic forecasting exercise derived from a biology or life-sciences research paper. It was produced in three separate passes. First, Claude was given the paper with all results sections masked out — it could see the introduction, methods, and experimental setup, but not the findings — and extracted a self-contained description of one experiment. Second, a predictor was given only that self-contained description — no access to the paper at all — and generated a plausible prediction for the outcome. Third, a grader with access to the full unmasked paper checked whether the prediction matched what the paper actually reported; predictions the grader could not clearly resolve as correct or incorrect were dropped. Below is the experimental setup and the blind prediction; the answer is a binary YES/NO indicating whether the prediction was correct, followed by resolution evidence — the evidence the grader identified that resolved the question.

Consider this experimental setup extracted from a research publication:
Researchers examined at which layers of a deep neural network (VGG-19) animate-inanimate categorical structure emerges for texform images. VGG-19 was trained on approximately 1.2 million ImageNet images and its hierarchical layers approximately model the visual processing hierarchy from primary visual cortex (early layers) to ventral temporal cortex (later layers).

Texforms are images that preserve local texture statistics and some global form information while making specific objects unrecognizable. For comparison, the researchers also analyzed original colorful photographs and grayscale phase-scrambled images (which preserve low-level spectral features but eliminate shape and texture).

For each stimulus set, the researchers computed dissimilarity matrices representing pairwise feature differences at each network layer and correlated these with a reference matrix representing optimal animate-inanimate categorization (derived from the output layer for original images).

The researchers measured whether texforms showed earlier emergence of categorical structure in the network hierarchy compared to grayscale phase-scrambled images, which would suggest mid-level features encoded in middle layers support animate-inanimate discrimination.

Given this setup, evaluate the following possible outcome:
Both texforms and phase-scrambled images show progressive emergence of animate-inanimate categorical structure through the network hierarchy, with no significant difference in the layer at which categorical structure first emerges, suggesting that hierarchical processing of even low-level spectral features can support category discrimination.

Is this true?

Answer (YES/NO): NO